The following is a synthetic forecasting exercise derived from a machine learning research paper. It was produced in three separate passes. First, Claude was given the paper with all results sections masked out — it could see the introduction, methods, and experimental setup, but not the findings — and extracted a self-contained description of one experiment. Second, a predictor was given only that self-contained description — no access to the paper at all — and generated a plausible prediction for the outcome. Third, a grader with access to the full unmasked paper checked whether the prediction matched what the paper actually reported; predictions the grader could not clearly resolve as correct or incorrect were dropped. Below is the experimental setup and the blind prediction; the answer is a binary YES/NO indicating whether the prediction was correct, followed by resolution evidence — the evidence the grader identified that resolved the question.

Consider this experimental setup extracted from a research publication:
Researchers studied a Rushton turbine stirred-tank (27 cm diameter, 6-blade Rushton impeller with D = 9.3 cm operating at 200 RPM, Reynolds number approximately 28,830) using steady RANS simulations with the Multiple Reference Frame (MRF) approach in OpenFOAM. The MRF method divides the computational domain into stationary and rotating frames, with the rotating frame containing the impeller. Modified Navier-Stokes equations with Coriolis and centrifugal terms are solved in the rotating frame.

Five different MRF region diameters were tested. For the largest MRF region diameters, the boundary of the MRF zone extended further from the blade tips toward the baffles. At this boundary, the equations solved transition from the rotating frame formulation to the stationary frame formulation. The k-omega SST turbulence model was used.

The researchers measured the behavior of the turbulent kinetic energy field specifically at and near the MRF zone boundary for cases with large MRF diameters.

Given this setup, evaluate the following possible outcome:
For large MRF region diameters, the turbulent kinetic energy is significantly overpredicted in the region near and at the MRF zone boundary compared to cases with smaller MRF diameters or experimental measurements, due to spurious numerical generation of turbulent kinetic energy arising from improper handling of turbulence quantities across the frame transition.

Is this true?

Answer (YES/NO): YES